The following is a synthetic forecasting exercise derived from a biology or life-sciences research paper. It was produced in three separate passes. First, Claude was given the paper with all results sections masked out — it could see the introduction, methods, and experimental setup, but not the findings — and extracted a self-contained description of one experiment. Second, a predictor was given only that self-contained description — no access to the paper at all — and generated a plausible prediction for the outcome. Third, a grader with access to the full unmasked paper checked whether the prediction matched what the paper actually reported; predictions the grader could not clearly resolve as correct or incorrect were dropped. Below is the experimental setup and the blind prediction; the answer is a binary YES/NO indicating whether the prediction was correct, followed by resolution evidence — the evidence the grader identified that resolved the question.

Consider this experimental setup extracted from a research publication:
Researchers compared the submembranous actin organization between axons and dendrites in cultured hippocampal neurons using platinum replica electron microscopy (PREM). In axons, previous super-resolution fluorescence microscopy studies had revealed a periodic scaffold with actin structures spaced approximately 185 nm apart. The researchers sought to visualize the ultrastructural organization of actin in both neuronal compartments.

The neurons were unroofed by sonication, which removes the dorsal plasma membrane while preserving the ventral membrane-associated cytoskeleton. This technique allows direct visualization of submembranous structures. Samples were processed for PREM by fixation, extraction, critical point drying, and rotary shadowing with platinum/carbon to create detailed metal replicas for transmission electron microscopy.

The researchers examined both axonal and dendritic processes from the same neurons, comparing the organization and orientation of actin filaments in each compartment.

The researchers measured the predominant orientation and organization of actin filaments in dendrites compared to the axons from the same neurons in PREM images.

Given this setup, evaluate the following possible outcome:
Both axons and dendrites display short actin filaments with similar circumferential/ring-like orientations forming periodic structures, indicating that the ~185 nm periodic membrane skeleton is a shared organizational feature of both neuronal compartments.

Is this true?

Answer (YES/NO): NO